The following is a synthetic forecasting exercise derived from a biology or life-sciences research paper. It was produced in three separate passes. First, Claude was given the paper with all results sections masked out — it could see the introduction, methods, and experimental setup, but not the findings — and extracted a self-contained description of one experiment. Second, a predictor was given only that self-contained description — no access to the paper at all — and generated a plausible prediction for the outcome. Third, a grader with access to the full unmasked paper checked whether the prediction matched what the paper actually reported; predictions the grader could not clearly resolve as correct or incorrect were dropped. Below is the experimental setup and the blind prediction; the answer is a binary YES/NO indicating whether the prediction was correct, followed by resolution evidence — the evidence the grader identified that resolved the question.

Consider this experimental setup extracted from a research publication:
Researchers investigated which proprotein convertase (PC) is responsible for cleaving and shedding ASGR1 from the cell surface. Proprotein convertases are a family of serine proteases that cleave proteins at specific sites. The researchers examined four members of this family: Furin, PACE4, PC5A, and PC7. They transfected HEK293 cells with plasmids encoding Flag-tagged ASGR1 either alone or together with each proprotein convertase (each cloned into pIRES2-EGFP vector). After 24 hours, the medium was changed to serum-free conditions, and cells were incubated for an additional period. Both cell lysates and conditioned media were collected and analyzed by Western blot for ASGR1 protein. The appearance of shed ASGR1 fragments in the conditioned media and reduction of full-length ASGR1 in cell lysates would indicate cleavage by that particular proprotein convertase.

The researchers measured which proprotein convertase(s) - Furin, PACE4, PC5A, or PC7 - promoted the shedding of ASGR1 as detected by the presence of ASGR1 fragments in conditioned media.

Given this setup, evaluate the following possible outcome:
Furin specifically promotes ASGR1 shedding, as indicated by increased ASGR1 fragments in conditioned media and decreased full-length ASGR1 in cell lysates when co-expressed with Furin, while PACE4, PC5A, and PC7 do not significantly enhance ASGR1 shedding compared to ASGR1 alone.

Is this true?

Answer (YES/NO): YES